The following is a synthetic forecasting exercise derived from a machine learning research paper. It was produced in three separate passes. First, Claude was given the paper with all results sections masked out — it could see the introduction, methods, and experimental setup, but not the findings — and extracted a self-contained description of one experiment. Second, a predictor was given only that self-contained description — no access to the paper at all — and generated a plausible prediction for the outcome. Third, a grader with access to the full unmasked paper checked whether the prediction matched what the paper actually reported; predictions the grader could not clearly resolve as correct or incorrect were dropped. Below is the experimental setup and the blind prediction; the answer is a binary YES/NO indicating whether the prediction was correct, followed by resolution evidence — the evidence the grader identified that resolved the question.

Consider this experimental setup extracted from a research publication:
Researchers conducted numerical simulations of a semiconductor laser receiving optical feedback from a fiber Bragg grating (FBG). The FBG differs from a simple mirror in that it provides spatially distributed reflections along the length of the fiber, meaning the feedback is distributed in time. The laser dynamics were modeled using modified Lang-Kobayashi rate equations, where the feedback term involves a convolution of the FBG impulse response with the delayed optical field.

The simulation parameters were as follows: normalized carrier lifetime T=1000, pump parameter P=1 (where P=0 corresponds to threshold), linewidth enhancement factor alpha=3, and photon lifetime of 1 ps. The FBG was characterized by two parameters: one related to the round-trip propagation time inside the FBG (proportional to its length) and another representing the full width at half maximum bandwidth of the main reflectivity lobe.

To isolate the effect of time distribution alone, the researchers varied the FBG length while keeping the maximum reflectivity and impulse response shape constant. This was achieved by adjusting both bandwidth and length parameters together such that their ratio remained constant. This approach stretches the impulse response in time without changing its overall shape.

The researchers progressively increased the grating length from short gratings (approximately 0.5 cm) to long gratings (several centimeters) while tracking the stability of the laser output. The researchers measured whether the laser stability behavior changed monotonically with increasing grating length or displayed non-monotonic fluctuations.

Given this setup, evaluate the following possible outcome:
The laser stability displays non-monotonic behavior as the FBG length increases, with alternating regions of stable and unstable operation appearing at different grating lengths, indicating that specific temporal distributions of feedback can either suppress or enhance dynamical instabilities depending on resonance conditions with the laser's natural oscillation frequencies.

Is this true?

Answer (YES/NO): YES